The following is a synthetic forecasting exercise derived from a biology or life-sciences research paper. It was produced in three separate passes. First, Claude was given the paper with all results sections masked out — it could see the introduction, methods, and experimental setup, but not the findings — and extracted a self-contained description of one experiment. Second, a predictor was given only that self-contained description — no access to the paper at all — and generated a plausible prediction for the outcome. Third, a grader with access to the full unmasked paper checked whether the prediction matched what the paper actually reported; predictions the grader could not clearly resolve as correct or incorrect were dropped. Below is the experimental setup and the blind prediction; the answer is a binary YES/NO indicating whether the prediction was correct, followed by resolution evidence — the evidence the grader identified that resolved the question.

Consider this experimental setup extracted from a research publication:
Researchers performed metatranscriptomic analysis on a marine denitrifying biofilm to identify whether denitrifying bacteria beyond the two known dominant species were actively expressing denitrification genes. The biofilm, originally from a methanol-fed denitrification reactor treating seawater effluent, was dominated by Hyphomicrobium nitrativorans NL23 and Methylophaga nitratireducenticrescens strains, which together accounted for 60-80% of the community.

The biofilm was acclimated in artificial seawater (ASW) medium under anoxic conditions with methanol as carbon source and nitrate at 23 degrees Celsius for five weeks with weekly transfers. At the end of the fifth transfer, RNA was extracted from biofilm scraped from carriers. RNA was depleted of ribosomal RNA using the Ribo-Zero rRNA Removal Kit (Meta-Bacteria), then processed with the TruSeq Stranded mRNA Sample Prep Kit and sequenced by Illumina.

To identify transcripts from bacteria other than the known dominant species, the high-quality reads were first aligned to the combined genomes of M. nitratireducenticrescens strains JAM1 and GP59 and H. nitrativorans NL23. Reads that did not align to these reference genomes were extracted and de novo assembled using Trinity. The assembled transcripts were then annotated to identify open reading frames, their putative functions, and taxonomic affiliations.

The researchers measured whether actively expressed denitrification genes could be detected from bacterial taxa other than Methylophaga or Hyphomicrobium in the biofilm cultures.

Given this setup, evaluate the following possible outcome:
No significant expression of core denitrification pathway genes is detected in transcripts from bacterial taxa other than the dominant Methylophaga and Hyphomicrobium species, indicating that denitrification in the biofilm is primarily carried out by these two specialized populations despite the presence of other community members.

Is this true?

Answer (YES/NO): NO